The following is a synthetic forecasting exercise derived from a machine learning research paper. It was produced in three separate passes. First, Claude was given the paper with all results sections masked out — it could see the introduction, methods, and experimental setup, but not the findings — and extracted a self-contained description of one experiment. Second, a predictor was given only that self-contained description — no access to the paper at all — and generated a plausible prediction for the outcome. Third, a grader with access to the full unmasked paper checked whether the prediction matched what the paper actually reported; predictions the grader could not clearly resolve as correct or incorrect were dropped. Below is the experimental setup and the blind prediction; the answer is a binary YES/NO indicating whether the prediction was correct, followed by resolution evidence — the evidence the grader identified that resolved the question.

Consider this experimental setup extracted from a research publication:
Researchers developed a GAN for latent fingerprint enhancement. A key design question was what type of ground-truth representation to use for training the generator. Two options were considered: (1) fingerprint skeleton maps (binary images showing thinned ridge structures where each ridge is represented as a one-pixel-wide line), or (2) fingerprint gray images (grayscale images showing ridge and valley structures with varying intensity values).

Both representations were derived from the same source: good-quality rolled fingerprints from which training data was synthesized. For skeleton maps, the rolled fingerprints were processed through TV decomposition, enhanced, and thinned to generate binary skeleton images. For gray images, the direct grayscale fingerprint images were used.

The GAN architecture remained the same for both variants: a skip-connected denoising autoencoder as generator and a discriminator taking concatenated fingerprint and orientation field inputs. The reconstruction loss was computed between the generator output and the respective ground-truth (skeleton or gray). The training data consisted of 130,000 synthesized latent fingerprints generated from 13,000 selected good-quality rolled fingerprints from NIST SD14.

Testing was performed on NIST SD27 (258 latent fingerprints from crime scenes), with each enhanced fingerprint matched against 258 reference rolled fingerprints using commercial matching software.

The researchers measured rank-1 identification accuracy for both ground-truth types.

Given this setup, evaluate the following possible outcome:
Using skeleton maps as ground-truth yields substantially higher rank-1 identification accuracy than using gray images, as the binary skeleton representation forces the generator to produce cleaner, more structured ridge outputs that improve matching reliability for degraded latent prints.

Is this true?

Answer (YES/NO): YES